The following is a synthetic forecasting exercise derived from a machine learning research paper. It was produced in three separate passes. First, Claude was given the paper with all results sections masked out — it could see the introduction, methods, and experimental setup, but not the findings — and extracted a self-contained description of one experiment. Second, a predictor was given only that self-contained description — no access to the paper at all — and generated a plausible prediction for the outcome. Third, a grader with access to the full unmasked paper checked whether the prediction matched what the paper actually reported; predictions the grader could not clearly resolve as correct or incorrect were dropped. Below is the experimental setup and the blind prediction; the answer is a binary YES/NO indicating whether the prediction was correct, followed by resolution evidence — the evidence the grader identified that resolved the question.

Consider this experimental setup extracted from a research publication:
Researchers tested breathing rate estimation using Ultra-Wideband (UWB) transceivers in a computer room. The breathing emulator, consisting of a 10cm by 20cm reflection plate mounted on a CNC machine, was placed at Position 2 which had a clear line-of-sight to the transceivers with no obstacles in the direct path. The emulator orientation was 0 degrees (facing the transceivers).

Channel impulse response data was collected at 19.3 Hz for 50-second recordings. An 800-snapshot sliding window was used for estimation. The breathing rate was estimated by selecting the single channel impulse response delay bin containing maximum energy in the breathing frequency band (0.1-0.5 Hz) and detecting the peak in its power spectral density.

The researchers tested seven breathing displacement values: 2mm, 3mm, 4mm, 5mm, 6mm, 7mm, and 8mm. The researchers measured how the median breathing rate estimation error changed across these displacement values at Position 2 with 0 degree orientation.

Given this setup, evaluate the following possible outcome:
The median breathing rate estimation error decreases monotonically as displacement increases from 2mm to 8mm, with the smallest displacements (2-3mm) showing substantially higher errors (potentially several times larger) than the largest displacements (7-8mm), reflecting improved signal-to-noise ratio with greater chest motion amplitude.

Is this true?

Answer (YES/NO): YES